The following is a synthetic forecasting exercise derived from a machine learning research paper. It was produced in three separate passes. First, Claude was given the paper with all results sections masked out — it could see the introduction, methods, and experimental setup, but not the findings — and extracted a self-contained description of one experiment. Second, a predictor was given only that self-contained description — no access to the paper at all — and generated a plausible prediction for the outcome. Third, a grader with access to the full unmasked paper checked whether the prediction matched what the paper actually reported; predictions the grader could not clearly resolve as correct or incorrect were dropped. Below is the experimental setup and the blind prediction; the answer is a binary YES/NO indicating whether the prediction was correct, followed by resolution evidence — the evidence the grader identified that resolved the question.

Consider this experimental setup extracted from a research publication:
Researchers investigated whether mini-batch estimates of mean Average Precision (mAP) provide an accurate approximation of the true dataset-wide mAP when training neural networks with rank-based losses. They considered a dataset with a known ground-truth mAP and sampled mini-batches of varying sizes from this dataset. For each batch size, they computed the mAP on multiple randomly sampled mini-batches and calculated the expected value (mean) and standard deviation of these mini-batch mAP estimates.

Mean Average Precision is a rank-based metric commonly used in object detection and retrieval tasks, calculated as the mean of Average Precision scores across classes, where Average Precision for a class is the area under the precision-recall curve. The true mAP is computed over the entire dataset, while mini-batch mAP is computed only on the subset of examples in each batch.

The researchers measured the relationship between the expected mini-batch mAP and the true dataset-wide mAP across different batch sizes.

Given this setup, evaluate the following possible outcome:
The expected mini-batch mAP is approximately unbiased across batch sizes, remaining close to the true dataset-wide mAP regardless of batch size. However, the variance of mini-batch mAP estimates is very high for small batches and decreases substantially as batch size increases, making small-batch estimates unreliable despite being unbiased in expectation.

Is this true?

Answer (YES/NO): NO